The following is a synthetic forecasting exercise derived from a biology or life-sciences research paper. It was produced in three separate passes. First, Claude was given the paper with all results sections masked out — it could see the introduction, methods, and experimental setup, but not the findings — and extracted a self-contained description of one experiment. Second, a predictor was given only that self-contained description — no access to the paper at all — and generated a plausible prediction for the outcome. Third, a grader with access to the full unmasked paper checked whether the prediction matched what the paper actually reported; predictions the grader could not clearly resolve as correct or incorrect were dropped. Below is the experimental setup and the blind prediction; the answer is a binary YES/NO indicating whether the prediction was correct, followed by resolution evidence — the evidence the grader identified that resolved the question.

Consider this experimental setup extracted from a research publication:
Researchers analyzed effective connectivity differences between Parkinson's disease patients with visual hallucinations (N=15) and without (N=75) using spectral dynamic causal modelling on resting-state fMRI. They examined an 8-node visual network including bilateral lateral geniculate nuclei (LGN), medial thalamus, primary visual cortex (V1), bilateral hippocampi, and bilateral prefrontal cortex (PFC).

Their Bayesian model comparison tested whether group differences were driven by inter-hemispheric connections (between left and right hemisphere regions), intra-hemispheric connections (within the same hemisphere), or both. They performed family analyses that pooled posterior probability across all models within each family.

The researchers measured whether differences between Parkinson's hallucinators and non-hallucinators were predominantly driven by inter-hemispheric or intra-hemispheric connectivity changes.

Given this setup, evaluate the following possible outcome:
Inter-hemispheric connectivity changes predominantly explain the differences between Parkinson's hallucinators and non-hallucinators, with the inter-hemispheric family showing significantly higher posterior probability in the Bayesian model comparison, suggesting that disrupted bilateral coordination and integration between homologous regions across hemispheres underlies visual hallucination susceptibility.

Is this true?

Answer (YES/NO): NO